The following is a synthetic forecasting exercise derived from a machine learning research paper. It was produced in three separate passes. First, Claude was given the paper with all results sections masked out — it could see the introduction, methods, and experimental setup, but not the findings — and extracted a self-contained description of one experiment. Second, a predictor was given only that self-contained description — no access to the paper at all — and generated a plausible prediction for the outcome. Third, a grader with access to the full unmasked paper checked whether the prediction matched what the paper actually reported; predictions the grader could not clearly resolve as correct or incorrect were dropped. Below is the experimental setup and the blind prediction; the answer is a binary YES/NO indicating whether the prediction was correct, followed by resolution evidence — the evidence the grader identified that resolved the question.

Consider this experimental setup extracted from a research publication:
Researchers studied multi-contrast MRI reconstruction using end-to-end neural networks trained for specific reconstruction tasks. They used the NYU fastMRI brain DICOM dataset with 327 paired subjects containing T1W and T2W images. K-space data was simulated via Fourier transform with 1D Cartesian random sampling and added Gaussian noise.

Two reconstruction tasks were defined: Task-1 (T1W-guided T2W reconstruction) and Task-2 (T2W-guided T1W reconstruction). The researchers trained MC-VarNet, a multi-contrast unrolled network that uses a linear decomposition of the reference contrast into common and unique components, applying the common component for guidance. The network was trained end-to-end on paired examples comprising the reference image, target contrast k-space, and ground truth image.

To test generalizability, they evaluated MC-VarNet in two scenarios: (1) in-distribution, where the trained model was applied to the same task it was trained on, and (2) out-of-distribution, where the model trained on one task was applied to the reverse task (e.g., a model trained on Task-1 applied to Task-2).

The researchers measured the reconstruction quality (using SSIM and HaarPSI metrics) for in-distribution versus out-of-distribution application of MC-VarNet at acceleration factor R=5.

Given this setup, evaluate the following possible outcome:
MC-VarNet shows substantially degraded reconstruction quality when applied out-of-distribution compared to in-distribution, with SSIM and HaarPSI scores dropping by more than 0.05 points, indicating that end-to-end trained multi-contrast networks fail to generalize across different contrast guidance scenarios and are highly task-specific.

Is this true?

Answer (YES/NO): YES